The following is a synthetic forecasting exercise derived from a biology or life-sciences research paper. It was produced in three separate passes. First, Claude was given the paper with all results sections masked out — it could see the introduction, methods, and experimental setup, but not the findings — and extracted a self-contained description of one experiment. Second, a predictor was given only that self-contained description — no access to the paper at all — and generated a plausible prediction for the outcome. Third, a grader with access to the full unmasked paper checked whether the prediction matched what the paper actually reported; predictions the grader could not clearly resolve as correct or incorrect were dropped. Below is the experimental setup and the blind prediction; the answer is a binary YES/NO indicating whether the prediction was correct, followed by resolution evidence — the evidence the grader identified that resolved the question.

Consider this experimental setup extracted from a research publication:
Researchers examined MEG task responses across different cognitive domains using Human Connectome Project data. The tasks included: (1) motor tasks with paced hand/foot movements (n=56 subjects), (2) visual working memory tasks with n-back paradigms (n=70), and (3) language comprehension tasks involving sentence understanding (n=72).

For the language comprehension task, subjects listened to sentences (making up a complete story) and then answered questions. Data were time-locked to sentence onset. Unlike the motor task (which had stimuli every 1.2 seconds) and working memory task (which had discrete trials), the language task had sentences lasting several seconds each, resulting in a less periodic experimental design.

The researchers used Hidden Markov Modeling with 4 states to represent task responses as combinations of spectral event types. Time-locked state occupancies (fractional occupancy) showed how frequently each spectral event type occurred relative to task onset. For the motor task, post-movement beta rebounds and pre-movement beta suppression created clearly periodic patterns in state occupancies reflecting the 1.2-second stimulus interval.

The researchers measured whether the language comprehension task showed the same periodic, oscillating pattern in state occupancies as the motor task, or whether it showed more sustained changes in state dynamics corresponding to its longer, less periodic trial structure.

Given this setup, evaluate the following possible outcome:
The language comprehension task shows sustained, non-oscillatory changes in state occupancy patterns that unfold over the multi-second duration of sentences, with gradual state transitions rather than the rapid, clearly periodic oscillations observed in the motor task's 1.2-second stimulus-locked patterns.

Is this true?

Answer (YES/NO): YES